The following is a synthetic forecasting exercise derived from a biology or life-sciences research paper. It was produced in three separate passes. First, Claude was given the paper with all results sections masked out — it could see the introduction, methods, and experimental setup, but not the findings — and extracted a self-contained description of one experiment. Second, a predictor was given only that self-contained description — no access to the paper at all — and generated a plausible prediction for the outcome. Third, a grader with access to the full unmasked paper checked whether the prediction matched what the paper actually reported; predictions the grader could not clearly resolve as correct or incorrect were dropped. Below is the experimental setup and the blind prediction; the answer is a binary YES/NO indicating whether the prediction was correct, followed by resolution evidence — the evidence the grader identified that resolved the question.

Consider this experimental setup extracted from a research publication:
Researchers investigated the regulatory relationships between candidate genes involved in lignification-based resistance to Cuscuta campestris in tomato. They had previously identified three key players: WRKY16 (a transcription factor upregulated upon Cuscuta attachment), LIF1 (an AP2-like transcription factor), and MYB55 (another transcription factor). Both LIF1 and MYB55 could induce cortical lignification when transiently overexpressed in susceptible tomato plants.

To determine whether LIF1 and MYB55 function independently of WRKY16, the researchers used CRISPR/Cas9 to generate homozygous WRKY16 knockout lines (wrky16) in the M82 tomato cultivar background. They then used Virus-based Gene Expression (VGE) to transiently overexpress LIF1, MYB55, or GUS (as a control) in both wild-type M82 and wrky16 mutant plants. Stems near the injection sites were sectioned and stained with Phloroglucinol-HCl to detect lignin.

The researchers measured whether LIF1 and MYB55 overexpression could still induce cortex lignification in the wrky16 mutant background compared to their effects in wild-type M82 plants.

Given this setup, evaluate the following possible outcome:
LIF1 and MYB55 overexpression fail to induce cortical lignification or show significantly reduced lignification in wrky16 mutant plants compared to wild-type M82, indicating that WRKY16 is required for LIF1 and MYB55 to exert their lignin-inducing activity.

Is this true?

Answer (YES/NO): NO